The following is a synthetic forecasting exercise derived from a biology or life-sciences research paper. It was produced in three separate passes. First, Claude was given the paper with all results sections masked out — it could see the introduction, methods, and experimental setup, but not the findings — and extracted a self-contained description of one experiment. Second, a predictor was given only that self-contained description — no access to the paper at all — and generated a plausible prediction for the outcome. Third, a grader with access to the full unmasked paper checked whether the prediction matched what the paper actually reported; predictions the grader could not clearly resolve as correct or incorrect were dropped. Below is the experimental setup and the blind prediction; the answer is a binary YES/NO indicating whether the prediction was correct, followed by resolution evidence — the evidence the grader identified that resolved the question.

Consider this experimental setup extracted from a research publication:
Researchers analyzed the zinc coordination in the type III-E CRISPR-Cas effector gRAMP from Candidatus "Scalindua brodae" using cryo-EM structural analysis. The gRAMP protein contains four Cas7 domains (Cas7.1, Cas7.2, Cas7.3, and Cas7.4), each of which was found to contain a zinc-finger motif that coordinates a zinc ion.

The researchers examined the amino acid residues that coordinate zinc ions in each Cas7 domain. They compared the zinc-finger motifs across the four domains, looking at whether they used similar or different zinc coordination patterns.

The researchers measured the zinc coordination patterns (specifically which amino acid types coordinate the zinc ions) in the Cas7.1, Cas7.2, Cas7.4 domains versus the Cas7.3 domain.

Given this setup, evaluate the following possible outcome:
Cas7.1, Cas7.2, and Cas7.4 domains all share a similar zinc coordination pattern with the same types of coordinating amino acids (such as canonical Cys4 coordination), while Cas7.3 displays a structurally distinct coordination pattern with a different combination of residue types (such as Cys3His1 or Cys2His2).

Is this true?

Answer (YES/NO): YES